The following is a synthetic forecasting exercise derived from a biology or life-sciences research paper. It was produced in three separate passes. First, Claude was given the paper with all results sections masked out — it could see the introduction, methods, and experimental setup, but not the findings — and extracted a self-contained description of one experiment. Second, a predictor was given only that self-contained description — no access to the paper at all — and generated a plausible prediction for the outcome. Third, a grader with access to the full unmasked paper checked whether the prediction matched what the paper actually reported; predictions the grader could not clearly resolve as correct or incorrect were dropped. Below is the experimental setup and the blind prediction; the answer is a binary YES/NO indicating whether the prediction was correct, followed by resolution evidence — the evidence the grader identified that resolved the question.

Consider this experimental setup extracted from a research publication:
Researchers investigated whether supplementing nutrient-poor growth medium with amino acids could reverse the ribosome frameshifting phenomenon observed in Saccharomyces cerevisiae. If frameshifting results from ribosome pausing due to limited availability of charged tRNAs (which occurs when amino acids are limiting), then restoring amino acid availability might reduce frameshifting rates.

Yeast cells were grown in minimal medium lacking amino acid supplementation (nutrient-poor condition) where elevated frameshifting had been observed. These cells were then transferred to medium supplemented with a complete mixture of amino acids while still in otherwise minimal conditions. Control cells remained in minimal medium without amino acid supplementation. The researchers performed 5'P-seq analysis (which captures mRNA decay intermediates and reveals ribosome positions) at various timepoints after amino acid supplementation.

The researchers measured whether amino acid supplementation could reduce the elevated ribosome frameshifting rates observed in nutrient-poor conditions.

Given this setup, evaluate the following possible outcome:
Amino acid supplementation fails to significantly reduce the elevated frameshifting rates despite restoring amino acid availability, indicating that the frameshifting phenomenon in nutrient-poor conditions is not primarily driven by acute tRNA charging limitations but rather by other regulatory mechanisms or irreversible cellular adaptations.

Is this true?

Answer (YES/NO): NO